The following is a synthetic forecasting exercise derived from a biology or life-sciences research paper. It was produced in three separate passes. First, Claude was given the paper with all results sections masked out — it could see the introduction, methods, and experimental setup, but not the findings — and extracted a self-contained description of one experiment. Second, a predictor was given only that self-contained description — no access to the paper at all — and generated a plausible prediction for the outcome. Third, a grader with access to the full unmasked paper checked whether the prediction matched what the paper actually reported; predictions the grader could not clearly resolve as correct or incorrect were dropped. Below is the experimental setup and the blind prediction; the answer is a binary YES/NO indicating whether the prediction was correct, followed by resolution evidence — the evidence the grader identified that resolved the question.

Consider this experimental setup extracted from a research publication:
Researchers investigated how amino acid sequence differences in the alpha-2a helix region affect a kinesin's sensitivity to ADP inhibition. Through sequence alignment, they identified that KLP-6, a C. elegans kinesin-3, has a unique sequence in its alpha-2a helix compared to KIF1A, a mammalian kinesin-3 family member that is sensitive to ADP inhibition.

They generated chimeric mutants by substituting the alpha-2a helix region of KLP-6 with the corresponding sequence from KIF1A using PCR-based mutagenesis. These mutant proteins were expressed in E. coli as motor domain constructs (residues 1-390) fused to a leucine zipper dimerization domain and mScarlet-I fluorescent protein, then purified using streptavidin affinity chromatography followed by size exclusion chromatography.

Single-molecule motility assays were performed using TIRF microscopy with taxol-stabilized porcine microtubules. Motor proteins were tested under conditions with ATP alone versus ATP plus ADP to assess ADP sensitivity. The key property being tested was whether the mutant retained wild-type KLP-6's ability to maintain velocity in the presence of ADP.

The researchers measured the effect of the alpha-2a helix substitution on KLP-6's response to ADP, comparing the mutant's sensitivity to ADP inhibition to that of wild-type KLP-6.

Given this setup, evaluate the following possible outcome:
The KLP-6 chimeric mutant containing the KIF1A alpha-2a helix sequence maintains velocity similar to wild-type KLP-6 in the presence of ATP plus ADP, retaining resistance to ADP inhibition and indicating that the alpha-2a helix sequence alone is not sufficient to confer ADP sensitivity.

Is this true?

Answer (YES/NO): NO